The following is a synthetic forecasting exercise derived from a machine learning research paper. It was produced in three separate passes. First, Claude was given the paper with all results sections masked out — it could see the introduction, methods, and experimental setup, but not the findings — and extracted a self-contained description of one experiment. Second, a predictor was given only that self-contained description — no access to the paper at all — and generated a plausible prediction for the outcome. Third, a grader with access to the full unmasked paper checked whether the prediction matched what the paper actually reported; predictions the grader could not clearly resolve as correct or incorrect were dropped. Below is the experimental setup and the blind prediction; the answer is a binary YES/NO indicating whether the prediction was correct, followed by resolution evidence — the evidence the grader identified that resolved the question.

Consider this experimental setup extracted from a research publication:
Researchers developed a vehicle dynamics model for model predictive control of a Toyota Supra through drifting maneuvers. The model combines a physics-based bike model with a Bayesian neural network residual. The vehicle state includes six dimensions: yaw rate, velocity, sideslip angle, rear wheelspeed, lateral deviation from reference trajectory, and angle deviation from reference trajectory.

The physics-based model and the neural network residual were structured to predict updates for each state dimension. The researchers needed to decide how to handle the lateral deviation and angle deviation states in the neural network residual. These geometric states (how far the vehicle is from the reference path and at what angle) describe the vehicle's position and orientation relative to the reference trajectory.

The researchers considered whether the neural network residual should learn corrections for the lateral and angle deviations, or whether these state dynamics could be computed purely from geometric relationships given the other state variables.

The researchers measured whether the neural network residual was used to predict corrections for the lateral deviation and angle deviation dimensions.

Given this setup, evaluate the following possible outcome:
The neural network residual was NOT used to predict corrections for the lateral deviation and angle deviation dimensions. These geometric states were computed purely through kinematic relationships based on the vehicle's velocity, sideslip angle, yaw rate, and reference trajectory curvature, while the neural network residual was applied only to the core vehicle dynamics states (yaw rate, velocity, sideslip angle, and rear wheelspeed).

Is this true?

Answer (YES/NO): YES